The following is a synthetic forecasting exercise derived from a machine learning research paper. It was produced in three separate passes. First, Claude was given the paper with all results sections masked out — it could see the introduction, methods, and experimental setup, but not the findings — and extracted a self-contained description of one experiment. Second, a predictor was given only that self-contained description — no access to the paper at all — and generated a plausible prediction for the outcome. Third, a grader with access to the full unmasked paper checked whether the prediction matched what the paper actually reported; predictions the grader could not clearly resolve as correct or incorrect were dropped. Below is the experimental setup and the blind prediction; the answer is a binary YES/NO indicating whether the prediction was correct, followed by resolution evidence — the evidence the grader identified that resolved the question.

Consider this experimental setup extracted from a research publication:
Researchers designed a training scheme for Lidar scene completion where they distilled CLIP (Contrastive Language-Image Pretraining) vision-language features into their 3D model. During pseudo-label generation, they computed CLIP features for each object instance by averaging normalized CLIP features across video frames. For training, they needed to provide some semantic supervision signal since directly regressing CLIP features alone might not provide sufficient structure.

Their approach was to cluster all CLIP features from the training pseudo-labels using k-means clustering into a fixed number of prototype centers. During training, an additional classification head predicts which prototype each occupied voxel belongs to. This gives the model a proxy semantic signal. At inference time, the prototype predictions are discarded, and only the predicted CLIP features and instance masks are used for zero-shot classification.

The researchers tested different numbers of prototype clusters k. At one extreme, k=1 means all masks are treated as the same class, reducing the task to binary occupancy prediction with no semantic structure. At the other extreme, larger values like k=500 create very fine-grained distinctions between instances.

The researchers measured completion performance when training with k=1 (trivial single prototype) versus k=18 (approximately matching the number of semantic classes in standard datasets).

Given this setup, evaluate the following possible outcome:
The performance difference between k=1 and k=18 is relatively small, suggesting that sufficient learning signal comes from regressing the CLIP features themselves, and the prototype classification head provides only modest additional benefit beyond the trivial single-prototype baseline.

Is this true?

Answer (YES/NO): NO